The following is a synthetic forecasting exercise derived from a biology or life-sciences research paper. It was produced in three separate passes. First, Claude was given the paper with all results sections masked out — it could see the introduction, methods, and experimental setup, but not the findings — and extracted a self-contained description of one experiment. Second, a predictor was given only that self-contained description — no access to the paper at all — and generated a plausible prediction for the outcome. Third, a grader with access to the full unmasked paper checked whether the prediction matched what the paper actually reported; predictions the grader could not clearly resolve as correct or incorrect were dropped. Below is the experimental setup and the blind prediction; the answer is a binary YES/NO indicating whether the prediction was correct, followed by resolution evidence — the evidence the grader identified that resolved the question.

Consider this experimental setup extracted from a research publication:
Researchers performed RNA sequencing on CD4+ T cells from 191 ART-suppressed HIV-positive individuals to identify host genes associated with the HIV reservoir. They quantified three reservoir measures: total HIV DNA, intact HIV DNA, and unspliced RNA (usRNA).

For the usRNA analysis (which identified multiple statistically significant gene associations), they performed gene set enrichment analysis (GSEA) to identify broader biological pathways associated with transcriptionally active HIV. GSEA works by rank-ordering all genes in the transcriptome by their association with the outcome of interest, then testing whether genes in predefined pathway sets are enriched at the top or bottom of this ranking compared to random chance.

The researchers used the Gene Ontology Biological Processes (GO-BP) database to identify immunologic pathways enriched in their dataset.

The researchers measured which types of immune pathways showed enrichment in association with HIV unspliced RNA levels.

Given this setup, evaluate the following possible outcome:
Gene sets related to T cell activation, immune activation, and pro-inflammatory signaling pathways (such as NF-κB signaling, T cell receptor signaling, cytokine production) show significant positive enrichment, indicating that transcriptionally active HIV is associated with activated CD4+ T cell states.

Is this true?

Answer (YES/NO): NO